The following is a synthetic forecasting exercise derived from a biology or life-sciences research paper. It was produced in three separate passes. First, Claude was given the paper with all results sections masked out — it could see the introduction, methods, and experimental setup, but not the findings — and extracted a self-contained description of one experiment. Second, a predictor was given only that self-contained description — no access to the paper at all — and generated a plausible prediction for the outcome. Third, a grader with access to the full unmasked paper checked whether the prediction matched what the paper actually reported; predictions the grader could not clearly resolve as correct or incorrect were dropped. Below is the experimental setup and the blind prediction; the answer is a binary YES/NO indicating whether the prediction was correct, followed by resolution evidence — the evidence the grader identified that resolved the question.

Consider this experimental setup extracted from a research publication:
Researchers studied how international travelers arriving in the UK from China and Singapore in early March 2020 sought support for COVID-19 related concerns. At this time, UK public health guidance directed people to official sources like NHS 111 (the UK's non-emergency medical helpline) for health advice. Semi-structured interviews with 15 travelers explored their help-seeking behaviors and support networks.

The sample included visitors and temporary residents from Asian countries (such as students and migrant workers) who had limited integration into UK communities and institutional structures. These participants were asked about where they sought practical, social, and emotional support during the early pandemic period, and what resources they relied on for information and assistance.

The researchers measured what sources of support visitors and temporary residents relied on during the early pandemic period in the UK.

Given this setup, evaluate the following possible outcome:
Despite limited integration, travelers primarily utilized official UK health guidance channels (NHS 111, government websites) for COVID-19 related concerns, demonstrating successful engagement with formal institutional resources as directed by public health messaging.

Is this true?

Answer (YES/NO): NO